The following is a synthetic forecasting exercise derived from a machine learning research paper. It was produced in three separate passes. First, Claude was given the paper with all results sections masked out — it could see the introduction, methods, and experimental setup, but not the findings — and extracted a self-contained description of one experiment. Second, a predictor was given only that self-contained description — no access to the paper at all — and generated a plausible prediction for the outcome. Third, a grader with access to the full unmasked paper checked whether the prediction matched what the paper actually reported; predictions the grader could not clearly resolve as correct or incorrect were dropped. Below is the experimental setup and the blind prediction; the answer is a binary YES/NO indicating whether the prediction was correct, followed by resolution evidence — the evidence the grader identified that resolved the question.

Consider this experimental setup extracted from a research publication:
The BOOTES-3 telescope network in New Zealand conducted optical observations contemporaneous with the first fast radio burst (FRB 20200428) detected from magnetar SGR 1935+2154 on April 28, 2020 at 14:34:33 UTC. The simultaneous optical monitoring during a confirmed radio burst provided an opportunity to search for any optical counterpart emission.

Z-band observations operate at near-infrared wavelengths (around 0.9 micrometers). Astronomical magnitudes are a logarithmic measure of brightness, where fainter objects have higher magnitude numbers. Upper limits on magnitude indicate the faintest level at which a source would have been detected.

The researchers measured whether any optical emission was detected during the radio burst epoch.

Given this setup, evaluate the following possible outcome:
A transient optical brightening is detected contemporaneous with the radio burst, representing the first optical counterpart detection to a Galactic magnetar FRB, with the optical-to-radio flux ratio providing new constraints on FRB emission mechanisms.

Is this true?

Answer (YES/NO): NO